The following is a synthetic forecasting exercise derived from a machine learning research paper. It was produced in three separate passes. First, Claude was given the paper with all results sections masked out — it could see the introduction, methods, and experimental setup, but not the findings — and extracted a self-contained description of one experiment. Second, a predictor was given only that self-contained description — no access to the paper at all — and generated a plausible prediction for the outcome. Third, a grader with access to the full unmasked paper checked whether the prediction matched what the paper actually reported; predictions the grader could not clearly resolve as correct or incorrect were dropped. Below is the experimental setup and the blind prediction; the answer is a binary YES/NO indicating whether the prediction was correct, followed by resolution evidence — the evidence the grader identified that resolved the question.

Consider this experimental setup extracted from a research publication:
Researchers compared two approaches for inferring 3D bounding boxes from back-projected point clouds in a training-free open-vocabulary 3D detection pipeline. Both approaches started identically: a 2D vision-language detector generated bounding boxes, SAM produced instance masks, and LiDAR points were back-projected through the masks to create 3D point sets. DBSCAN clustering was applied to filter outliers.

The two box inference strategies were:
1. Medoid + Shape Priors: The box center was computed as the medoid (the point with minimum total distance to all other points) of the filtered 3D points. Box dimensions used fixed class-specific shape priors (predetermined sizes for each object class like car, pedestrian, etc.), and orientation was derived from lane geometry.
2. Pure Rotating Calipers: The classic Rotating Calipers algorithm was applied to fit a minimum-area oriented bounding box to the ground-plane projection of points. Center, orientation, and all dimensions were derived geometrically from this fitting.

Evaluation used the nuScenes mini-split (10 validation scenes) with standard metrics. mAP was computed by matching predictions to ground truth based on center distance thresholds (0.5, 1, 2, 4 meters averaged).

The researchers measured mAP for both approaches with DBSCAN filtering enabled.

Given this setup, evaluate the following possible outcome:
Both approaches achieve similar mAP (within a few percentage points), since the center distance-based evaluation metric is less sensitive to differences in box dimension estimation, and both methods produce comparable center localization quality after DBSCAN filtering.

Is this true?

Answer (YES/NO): NO